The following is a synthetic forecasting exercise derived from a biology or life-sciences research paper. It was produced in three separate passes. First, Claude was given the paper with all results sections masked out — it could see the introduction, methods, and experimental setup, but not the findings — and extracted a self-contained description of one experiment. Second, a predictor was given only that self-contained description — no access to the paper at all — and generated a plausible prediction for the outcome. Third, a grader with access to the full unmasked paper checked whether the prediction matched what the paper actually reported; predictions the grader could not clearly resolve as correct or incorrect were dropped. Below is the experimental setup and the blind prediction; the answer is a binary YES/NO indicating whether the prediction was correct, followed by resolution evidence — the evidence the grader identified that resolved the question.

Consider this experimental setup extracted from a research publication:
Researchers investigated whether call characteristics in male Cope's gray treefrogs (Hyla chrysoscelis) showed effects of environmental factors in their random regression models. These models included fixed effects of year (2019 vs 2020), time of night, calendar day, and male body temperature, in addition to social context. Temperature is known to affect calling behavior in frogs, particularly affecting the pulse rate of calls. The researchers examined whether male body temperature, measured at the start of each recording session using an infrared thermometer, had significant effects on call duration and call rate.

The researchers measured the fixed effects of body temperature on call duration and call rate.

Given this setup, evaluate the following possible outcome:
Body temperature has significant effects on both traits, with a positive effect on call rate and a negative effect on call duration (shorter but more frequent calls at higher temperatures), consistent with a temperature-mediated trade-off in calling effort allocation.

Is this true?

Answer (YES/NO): YES